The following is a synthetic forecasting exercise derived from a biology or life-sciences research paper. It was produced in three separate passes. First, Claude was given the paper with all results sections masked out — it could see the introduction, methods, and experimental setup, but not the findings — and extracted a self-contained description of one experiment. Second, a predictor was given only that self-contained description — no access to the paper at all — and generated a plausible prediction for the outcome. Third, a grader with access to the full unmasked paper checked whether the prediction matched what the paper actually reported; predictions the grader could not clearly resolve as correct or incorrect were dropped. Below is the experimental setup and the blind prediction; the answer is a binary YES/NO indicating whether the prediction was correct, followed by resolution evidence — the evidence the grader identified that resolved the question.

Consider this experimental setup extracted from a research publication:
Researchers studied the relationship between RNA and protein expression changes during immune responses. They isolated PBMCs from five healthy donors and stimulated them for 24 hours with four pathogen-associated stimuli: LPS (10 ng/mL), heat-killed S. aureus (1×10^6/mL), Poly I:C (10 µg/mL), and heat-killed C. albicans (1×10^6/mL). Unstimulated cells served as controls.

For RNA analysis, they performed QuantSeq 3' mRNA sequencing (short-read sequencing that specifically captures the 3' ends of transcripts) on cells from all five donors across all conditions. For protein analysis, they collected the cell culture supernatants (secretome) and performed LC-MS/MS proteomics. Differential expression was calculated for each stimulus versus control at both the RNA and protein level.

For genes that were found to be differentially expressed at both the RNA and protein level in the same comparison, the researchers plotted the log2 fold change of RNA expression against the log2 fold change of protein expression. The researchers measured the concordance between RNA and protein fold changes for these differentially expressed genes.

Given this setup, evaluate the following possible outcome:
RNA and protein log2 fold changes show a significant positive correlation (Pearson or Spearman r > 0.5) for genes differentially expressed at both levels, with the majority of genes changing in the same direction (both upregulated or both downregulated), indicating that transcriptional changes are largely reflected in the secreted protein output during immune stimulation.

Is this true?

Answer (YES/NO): NO